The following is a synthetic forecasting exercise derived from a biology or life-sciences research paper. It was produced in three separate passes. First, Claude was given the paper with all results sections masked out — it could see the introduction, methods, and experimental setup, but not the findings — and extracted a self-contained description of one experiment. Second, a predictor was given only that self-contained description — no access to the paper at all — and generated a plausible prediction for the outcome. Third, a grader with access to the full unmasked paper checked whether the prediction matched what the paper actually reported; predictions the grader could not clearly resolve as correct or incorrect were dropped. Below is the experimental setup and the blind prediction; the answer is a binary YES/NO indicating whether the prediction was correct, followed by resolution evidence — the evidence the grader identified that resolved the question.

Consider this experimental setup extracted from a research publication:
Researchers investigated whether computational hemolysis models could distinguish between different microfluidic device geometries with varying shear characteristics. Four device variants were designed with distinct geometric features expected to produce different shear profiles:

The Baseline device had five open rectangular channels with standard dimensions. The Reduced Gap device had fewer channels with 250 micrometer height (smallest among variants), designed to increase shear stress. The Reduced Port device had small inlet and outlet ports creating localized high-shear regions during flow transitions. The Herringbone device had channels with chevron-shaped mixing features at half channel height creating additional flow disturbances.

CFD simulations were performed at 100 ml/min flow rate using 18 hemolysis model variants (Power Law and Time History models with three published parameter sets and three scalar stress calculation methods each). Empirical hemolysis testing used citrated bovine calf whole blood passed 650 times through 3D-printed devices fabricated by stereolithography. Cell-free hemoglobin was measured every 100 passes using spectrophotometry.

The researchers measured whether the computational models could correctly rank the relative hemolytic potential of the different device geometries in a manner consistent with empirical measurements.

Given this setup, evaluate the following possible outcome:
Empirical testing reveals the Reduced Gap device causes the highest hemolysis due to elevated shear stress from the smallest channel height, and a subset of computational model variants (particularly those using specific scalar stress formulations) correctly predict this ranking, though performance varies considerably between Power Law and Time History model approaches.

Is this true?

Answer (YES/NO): NO